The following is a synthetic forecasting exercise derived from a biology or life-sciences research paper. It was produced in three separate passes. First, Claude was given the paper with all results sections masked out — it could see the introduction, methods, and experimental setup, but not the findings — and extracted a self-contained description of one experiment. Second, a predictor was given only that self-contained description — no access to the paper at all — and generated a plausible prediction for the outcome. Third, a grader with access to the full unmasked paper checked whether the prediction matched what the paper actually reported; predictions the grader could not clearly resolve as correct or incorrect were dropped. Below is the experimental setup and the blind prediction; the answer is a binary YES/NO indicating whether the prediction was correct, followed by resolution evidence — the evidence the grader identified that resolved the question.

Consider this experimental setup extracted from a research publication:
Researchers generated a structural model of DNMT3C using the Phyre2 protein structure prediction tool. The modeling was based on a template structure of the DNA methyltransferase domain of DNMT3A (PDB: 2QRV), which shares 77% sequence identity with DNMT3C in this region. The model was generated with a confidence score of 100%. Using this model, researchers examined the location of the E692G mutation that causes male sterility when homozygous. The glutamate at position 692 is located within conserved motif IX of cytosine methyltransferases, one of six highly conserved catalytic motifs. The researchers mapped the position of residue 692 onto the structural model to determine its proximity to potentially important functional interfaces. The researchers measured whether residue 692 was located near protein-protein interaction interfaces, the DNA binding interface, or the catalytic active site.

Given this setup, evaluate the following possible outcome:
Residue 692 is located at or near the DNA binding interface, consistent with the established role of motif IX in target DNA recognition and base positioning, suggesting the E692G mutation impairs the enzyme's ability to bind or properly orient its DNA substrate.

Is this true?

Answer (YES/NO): YES